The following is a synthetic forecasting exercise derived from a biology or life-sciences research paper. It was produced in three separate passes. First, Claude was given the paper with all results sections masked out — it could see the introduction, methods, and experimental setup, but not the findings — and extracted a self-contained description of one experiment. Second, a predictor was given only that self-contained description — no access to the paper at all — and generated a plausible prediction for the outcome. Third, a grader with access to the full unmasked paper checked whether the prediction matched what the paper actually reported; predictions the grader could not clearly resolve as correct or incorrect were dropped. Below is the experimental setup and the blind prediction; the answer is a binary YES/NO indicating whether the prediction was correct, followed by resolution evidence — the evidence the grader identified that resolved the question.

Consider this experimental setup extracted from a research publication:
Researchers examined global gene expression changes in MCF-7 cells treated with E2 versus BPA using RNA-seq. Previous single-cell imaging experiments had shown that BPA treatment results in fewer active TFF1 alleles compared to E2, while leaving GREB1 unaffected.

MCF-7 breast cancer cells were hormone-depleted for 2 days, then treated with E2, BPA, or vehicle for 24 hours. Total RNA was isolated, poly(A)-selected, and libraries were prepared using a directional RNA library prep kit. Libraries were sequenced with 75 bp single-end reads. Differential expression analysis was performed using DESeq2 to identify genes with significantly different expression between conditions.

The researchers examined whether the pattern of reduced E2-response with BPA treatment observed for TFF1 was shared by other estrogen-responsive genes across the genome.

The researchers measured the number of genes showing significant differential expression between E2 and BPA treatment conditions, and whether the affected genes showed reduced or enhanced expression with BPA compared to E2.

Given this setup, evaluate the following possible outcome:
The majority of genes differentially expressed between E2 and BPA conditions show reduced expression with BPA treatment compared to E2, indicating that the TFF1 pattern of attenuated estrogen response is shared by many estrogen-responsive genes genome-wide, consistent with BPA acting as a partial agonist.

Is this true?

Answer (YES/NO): NO